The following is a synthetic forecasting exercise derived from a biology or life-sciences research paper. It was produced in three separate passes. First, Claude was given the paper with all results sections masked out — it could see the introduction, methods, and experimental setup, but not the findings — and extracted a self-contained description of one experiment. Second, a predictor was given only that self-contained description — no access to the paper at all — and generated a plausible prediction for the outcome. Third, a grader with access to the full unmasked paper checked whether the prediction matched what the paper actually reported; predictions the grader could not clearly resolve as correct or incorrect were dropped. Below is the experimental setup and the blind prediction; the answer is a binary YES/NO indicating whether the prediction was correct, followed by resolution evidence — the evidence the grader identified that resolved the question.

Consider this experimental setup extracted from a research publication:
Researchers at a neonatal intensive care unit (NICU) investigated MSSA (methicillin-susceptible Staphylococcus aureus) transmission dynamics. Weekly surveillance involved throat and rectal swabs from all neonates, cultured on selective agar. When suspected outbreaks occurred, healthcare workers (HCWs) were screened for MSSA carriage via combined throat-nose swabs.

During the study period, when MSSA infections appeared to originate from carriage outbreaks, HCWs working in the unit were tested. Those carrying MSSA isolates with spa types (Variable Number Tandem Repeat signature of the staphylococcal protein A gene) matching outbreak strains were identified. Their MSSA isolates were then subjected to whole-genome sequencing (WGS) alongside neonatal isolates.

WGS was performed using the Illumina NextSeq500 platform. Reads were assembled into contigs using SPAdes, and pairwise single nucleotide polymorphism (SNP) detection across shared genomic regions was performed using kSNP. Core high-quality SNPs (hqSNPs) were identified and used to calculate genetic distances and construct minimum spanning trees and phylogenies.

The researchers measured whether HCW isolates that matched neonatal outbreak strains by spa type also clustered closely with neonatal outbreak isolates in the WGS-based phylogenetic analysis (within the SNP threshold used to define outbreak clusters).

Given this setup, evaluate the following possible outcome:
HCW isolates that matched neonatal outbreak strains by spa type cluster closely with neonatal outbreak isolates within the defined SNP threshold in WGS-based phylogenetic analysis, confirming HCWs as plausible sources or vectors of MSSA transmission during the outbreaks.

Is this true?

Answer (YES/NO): YES